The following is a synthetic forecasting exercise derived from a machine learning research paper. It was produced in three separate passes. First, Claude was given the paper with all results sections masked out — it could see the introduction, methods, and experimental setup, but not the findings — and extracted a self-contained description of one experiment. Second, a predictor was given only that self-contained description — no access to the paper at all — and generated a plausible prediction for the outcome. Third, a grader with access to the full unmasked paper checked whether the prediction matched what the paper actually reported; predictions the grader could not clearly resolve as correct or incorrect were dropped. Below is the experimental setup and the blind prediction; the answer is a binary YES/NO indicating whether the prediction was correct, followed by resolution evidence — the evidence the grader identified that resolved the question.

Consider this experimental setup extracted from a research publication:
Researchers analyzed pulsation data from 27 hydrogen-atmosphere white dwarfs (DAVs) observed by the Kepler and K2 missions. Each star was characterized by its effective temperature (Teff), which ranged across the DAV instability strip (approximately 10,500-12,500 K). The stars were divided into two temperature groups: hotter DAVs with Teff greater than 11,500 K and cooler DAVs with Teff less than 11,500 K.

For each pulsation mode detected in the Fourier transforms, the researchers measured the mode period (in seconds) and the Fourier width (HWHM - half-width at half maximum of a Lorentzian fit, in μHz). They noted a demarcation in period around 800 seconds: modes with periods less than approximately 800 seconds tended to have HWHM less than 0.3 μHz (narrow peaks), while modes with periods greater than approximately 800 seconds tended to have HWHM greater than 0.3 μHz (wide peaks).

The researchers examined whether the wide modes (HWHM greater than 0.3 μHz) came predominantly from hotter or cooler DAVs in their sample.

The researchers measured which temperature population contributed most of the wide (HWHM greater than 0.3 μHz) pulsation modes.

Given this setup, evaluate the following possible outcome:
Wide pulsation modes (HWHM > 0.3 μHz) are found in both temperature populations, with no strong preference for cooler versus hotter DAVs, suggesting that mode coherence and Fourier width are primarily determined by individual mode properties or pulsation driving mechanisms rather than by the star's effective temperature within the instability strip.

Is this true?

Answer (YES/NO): NO